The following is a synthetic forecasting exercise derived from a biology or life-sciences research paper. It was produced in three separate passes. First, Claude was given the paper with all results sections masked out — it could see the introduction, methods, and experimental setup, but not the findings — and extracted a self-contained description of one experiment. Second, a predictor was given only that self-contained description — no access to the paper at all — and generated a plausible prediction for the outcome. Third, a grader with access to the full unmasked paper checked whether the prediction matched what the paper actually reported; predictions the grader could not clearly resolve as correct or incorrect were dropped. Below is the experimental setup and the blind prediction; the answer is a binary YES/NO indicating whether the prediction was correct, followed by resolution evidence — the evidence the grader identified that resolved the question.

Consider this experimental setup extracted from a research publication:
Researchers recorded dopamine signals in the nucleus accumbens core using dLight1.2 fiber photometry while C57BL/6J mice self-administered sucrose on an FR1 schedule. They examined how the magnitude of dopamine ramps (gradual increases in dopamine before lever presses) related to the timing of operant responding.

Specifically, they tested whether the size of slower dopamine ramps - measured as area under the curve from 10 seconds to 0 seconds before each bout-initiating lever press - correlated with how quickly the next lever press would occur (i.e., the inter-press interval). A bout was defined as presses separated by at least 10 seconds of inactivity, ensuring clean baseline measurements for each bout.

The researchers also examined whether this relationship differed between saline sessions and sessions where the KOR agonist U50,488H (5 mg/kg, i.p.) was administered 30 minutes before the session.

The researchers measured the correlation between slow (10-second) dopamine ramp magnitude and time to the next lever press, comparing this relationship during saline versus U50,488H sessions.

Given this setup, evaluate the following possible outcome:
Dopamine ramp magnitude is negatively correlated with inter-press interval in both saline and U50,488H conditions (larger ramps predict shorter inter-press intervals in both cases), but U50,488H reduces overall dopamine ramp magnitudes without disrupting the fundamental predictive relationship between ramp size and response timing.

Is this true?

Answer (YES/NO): NO